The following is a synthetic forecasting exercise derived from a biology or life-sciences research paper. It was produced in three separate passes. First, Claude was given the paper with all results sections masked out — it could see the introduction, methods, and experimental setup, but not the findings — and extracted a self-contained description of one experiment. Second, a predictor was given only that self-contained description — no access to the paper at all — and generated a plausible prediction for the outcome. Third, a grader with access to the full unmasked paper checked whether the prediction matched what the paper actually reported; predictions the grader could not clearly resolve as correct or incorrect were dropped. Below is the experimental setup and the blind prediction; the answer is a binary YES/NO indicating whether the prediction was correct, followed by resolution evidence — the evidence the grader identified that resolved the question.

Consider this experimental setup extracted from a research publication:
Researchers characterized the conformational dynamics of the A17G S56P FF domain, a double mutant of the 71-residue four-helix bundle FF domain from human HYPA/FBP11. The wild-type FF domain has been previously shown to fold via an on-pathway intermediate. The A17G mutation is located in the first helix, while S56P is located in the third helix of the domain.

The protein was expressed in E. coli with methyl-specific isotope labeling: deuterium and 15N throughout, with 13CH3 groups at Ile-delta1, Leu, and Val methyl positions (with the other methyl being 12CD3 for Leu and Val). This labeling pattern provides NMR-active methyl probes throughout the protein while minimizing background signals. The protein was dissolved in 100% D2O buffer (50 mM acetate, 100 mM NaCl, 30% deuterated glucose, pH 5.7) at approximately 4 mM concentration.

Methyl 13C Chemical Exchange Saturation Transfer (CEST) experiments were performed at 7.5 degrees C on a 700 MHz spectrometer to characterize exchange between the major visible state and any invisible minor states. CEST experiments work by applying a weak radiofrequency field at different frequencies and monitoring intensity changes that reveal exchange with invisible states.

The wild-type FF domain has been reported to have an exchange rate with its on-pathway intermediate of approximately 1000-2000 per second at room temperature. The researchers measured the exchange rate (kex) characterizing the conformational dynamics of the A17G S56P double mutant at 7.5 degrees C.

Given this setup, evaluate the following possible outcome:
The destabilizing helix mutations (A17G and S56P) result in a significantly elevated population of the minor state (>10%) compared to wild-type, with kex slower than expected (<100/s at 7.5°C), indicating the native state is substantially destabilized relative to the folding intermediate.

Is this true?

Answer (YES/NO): NO